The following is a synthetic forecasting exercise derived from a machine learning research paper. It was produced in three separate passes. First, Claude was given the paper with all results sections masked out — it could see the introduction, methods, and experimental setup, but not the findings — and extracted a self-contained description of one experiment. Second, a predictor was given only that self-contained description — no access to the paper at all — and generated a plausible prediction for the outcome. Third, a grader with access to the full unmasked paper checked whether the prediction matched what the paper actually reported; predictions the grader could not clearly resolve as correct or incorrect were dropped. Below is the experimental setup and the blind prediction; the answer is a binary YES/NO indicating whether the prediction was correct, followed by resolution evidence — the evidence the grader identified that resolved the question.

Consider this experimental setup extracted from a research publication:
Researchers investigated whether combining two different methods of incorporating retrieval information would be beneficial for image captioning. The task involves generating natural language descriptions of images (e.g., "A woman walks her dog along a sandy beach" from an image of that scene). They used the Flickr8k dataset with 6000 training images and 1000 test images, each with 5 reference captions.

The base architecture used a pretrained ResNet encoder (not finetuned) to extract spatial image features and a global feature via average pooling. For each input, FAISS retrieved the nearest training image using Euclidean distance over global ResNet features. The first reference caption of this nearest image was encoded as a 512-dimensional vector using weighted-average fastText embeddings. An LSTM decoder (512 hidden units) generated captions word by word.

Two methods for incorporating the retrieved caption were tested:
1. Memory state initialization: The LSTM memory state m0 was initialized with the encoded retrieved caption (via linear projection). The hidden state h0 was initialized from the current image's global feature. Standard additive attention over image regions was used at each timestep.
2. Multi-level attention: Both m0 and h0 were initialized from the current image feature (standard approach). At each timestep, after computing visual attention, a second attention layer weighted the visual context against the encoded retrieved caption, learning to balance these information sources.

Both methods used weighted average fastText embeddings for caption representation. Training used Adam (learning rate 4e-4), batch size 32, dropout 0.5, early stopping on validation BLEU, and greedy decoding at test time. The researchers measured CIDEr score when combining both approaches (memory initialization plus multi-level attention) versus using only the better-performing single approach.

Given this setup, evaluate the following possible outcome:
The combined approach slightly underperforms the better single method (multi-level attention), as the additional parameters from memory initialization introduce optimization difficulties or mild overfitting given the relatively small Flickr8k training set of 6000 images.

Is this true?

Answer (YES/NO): YES